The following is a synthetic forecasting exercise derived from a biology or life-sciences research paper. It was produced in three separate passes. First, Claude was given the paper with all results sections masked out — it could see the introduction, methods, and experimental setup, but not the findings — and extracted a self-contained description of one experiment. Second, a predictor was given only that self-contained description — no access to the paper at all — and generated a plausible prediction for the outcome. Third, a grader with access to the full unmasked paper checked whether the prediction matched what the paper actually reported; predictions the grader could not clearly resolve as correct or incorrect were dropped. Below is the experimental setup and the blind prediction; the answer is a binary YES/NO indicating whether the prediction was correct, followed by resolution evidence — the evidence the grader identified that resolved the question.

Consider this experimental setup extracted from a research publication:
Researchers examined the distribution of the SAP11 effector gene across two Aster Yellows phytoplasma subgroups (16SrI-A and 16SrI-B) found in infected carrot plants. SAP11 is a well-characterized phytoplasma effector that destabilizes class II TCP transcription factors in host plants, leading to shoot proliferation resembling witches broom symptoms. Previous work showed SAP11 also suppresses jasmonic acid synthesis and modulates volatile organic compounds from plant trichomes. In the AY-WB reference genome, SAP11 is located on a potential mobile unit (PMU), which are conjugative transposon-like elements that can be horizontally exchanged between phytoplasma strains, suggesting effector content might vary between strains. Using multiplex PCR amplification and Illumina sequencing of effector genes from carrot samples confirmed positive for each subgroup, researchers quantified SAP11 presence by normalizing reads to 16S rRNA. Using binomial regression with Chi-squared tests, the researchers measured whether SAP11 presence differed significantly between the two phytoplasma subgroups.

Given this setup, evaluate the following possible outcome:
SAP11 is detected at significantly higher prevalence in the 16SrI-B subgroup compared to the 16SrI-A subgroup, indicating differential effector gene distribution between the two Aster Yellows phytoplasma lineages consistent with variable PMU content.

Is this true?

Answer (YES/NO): NO